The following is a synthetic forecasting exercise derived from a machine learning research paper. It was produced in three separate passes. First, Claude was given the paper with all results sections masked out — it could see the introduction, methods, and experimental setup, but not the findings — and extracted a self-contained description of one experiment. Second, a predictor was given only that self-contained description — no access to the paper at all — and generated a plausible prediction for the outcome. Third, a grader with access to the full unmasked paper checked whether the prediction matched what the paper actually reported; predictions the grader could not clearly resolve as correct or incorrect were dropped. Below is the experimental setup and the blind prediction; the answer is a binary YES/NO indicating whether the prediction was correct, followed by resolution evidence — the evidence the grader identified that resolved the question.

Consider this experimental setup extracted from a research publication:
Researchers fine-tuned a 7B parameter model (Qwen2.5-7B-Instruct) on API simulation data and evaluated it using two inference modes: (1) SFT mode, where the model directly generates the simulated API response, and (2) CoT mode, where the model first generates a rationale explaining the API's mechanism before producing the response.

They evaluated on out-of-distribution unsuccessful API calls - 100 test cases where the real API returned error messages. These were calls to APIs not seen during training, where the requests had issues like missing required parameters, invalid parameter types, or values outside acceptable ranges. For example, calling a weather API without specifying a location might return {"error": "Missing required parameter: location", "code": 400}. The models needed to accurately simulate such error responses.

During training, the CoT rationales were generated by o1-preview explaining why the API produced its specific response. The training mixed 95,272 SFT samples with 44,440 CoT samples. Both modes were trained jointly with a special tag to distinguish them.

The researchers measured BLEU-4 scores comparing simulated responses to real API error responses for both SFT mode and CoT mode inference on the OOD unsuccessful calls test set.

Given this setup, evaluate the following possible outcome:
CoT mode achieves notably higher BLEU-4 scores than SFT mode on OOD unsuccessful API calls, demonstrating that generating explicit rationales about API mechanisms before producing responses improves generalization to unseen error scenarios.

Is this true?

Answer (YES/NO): NO